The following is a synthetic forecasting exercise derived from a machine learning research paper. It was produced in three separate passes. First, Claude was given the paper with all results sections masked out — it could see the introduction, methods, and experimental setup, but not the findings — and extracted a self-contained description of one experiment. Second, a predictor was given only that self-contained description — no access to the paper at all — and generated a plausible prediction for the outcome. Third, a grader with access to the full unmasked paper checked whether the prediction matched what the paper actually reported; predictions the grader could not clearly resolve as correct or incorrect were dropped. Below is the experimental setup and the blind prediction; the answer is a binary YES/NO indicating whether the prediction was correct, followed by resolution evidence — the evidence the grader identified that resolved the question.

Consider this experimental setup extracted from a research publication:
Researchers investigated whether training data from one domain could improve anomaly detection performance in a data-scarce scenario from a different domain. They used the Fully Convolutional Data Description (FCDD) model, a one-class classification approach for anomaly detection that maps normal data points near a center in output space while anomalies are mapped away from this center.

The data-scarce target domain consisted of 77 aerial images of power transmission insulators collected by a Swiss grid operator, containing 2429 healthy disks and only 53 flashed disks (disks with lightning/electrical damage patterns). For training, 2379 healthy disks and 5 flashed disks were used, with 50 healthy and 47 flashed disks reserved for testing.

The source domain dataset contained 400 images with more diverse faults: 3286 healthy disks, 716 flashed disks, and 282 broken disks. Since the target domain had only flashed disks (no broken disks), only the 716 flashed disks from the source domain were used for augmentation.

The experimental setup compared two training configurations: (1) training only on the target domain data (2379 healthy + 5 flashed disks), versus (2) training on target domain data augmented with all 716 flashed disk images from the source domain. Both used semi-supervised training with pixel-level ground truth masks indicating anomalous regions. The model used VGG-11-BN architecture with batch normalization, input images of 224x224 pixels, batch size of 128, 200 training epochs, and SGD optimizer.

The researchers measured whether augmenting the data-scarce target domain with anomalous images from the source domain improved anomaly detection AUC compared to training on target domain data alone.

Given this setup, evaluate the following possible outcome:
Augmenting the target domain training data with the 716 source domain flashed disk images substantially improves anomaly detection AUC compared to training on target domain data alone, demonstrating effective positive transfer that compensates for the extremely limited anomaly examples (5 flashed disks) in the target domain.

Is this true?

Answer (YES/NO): NO